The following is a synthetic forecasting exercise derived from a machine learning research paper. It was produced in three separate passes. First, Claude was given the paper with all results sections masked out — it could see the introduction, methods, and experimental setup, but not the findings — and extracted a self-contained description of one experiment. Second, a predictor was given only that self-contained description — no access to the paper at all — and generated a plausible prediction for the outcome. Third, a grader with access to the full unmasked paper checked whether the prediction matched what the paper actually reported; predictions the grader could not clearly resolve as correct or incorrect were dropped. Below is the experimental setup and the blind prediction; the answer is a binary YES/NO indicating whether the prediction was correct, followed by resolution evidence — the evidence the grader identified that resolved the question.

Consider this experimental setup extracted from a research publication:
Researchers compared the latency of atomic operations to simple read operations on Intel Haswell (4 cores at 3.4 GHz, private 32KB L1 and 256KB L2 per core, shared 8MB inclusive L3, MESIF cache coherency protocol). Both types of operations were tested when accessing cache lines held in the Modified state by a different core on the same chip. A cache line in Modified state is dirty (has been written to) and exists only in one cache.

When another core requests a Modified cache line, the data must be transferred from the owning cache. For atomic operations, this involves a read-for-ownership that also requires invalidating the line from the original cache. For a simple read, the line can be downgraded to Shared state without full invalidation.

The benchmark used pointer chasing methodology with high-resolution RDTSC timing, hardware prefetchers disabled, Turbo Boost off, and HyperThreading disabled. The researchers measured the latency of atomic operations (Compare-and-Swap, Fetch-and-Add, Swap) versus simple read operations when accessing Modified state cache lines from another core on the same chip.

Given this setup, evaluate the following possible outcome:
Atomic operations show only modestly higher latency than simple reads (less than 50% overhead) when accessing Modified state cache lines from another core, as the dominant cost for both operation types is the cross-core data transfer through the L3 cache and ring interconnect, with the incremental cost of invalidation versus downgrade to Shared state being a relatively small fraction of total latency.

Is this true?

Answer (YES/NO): YES